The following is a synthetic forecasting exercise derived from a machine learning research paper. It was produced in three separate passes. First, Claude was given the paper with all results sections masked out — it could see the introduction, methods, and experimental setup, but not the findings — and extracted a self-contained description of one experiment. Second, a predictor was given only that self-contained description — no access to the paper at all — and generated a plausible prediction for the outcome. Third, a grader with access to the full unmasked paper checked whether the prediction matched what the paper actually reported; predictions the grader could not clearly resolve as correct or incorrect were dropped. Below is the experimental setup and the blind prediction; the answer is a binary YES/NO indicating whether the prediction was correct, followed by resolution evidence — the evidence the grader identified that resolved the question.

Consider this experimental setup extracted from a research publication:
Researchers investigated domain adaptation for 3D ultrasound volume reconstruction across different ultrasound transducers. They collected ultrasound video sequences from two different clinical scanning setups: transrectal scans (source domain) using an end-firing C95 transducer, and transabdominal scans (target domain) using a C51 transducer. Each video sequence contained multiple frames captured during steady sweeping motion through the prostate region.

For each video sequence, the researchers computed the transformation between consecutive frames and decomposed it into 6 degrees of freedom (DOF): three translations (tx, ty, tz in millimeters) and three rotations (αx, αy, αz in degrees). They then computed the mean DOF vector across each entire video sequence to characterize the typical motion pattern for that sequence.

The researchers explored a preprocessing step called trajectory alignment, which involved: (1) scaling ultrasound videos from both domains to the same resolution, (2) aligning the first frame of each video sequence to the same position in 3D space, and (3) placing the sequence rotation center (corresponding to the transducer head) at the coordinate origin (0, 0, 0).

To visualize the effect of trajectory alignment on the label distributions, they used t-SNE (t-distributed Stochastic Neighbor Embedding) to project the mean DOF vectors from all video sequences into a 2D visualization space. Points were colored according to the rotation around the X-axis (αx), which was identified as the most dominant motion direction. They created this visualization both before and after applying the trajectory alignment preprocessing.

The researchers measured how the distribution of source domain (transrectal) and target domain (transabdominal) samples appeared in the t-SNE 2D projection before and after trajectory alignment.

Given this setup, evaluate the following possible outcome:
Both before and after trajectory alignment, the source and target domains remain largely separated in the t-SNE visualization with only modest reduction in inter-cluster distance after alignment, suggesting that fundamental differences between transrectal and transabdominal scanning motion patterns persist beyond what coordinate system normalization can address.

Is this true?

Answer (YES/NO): NO